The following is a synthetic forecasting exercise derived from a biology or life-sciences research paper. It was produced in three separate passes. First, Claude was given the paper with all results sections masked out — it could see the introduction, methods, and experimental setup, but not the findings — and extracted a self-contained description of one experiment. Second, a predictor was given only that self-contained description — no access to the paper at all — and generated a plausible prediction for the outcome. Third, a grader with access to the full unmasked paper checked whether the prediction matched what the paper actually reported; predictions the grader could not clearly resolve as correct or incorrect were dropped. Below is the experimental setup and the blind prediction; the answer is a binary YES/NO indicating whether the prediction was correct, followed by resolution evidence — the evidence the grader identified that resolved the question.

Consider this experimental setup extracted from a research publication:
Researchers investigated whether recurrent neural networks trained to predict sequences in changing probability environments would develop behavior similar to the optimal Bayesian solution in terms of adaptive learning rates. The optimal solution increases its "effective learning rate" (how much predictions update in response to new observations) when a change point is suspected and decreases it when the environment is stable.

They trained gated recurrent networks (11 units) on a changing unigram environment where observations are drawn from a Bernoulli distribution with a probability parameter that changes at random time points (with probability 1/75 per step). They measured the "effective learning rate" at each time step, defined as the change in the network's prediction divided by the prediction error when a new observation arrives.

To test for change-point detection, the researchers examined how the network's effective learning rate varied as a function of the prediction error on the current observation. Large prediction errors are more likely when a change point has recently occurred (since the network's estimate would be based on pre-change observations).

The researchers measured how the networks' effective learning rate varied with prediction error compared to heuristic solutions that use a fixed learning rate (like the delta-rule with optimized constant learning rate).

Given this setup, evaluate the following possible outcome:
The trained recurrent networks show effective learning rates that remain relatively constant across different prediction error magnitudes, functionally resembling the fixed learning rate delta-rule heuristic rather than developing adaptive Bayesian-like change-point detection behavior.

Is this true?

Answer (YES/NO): NO